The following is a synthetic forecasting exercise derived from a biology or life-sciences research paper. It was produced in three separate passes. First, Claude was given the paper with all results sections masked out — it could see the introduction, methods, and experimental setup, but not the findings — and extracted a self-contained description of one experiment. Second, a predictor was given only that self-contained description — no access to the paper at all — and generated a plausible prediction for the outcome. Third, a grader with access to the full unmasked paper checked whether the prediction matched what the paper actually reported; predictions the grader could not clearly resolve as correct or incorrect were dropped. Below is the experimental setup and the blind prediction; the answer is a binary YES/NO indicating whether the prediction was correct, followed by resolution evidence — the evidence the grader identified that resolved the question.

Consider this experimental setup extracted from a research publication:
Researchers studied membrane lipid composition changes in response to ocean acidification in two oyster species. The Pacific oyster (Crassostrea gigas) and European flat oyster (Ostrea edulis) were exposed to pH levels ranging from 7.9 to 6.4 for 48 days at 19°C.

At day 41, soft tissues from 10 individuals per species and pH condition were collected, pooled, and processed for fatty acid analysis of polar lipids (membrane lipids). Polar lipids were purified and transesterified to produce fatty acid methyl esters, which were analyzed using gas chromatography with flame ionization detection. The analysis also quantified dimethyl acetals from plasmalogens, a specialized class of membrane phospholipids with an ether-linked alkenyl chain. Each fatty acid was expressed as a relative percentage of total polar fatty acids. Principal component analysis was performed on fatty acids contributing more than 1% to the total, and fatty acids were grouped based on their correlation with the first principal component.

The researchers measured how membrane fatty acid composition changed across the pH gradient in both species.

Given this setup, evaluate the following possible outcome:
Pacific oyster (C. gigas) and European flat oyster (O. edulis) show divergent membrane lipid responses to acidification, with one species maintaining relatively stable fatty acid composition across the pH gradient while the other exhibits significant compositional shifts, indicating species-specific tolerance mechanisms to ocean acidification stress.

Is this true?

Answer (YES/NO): NO